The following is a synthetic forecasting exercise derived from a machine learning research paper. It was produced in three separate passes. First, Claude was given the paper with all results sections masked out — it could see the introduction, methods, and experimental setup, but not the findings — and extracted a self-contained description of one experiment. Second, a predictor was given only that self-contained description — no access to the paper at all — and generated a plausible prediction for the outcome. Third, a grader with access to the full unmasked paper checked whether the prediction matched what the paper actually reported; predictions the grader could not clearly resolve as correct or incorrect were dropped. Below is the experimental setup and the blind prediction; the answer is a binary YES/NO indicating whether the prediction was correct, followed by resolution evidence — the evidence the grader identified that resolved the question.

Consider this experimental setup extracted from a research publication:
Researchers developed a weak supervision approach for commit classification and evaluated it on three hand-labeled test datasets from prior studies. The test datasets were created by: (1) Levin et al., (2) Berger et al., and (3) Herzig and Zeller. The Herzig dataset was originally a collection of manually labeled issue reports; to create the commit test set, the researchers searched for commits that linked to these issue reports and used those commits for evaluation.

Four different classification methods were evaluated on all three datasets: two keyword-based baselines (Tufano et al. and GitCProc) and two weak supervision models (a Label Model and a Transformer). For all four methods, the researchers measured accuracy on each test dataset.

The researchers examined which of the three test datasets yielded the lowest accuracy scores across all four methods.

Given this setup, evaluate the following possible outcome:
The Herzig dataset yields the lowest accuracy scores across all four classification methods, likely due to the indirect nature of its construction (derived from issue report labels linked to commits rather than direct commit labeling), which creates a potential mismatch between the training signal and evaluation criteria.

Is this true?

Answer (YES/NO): YES